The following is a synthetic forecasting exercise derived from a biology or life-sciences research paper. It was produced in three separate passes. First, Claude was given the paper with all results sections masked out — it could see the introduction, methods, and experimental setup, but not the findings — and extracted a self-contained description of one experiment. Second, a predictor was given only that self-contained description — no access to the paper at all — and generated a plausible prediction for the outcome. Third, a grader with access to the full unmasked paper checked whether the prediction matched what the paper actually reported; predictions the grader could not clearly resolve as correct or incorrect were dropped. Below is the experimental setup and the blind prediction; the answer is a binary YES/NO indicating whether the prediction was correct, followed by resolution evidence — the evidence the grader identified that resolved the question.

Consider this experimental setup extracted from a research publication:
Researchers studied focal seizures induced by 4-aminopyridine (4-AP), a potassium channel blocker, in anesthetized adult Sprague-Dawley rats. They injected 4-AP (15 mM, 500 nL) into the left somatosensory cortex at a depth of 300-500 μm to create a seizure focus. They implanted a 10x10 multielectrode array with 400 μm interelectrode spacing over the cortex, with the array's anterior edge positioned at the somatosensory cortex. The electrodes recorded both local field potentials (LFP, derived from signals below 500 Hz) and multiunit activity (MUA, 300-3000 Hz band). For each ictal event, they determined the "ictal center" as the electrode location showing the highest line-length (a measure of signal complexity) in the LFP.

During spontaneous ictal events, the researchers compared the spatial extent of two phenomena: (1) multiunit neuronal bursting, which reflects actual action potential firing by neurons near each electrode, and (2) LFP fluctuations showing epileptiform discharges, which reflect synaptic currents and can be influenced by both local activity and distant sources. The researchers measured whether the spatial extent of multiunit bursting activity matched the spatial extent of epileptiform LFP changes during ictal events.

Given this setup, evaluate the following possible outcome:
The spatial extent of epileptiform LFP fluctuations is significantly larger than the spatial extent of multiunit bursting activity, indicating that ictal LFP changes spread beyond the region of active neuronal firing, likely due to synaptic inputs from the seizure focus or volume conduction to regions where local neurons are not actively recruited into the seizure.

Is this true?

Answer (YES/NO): YES